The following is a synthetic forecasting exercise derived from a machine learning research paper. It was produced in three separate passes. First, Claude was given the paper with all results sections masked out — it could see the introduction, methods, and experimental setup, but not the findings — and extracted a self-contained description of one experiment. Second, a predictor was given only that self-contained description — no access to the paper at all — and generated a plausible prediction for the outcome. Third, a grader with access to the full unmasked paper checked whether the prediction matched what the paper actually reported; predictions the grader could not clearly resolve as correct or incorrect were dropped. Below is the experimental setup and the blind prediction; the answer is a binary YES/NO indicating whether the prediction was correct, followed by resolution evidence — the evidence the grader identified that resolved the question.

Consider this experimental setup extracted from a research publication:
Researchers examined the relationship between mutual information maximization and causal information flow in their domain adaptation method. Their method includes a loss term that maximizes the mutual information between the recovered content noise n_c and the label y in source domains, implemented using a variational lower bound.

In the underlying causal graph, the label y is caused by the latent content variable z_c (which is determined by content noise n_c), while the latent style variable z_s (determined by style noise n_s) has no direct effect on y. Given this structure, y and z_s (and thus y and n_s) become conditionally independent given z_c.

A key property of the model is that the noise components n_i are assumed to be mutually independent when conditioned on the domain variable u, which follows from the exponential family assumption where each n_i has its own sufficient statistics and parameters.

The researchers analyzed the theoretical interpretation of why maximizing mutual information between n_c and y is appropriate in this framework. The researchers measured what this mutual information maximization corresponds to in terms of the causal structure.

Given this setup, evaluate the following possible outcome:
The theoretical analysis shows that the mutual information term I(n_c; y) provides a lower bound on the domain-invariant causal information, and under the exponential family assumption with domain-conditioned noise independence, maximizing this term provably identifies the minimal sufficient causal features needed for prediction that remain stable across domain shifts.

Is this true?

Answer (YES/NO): NO